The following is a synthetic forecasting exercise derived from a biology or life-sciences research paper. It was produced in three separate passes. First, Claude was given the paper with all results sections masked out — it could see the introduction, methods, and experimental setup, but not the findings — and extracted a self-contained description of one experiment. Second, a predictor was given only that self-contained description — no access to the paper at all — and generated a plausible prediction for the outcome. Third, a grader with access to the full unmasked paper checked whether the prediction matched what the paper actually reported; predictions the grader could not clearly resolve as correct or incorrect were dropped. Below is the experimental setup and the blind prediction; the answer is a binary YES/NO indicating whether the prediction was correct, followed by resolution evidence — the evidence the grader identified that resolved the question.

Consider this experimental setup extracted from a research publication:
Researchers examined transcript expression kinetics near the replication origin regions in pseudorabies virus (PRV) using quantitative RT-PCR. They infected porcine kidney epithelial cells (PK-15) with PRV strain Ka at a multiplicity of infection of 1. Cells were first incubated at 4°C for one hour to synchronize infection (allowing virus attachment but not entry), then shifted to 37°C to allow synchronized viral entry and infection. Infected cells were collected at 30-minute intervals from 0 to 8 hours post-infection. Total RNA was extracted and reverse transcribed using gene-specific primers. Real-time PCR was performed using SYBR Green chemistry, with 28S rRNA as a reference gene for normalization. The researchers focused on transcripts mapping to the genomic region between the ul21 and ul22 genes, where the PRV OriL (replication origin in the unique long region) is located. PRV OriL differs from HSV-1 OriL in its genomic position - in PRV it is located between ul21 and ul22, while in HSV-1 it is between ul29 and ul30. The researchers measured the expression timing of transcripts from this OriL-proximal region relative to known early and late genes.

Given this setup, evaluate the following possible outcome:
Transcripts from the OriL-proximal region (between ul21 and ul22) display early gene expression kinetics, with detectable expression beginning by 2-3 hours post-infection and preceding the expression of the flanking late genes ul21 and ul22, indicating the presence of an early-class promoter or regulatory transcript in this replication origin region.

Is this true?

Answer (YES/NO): NO